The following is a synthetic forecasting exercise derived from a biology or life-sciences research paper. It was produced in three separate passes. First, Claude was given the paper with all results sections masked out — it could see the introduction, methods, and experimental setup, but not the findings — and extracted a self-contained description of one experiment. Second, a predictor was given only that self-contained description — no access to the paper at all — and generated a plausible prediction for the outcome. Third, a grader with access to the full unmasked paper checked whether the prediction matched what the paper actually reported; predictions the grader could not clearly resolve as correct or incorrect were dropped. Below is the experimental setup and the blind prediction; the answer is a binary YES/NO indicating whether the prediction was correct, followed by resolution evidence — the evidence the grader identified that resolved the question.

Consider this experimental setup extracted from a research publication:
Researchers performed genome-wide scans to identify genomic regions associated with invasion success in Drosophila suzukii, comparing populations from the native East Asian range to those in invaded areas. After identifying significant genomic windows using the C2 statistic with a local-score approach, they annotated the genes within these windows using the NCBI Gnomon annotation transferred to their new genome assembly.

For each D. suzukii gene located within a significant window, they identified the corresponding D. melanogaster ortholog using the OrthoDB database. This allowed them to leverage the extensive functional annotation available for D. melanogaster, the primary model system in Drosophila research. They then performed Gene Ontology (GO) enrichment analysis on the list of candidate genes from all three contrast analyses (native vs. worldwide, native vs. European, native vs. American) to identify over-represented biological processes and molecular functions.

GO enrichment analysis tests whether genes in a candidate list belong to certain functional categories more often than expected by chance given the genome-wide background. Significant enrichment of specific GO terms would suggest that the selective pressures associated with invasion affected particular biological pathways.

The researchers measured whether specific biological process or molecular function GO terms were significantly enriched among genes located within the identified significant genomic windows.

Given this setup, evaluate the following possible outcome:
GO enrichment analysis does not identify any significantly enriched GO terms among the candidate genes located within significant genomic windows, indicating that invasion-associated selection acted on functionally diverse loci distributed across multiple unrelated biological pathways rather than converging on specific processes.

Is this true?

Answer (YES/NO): YES